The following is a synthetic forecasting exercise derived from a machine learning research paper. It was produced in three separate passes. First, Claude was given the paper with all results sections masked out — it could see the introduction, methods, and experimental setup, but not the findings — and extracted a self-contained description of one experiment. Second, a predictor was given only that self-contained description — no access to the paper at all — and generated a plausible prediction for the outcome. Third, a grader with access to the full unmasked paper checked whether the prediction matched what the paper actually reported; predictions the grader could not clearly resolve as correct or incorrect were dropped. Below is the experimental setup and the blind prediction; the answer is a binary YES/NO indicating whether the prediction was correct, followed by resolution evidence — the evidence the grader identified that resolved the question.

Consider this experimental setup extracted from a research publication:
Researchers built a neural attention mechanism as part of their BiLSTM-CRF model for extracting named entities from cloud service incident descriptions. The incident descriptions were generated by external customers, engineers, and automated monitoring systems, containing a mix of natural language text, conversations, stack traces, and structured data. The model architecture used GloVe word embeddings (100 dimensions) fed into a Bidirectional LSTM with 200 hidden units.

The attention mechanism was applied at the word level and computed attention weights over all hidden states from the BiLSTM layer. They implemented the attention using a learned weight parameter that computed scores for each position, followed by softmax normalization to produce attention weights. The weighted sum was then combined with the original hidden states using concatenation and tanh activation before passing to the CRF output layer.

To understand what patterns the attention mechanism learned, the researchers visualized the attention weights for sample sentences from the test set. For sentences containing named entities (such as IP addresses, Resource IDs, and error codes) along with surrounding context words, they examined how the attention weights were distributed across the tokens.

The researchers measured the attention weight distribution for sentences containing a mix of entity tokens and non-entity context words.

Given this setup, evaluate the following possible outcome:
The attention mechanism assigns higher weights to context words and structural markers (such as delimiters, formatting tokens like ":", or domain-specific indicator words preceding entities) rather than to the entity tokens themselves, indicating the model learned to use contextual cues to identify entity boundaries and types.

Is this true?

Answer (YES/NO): NO